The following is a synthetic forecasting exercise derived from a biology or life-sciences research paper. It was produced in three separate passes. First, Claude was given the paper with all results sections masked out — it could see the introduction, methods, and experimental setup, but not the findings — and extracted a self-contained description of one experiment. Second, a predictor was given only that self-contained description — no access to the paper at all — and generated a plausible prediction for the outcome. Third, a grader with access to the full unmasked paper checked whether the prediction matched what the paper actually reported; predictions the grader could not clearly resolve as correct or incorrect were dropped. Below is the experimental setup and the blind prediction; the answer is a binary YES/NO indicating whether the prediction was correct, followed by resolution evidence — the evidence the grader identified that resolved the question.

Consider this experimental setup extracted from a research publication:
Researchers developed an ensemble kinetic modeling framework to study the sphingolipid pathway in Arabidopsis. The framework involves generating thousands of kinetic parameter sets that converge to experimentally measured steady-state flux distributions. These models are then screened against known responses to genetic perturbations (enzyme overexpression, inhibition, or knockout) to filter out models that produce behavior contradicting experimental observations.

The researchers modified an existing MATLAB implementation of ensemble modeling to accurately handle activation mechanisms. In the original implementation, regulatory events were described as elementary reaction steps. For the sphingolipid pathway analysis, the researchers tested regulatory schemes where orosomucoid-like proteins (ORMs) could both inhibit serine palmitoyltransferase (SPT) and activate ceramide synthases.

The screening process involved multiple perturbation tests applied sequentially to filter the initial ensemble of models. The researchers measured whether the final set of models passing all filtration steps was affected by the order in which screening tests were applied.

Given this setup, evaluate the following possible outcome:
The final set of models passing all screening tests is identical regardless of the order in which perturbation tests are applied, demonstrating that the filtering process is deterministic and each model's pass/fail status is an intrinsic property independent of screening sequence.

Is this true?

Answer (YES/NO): YES